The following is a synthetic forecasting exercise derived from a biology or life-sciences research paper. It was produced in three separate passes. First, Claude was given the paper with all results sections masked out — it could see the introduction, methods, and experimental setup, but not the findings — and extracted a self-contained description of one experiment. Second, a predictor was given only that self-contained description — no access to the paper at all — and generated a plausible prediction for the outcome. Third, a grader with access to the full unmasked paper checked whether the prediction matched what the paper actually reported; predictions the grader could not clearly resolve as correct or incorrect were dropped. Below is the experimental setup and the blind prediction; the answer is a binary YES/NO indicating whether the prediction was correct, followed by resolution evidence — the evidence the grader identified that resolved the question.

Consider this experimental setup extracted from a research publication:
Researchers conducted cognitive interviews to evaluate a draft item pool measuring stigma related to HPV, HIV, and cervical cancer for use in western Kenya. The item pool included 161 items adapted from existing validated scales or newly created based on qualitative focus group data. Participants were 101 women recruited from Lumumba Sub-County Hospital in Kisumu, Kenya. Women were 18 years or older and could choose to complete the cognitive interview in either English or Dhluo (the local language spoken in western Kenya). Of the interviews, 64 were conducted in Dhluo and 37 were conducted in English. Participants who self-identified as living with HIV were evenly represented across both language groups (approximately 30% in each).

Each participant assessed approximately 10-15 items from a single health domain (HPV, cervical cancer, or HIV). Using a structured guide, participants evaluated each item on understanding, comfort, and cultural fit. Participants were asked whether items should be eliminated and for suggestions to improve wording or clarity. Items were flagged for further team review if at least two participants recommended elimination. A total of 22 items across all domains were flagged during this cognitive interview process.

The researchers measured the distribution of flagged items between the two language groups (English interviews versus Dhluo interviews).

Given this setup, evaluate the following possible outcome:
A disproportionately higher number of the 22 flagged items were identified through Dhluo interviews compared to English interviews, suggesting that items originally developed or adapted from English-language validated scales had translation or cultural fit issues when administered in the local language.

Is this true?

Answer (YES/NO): YES